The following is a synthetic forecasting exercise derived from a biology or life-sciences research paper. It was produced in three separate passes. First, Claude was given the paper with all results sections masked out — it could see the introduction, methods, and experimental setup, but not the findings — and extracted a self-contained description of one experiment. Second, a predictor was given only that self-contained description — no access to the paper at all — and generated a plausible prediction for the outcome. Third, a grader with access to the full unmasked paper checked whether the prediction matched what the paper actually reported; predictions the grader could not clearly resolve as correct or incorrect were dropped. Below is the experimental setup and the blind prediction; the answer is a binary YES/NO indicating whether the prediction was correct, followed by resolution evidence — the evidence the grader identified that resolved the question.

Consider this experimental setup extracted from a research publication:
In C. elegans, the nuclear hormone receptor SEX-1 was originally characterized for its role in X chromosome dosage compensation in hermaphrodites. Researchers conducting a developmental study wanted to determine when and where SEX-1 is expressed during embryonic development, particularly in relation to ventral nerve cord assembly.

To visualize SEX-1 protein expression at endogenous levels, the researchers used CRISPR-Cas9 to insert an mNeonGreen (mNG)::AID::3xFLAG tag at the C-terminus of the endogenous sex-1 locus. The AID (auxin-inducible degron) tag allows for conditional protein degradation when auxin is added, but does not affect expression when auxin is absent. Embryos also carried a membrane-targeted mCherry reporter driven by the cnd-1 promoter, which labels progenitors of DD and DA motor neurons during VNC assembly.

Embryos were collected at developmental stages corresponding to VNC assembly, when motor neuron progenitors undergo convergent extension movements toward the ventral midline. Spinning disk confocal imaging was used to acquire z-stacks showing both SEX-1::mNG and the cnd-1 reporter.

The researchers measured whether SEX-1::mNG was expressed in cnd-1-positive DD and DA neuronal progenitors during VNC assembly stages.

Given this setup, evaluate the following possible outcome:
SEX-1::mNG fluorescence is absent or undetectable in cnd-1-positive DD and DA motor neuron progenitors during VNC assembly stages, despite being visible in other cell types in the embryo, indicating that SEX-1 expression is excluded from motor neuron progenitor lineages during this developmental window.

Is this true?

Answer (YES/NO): NO